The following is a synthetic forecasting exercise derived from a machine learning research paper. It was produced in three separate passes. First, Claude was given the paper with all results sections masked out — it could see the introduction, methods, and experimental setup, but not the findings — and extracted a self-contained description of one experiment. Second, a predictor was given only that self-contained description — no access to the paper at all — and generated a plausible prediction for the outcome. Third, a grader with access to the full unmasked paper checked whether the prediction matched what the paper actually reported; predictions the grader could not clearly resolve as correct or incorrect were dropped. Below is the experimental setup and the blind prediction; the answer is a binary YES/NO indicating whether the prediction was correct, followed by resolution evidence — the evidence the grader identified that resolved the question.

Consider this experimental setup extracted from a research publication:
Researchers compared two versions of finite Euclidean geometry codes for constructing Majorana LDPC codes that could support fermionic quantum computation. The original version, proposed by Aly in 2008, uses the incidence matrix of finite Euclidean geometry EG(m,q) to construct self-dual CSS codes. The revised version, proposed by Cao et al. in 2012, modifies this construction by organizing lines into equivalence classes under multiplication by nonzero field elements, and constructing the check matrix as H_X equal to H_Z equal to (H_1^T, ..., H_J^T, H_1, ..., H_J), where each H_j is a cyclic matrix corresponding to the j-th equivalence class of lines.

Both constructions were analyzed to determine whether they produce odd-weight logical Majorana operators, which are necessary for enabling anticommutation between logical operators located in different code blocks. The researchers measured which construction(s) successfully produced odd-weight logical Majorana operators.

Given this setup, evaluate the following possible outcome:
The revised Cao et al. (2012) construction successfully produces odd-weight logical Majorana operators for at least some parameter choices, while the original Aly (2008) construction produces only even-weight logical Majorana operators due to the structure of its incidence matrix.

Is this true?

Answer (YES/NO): YES